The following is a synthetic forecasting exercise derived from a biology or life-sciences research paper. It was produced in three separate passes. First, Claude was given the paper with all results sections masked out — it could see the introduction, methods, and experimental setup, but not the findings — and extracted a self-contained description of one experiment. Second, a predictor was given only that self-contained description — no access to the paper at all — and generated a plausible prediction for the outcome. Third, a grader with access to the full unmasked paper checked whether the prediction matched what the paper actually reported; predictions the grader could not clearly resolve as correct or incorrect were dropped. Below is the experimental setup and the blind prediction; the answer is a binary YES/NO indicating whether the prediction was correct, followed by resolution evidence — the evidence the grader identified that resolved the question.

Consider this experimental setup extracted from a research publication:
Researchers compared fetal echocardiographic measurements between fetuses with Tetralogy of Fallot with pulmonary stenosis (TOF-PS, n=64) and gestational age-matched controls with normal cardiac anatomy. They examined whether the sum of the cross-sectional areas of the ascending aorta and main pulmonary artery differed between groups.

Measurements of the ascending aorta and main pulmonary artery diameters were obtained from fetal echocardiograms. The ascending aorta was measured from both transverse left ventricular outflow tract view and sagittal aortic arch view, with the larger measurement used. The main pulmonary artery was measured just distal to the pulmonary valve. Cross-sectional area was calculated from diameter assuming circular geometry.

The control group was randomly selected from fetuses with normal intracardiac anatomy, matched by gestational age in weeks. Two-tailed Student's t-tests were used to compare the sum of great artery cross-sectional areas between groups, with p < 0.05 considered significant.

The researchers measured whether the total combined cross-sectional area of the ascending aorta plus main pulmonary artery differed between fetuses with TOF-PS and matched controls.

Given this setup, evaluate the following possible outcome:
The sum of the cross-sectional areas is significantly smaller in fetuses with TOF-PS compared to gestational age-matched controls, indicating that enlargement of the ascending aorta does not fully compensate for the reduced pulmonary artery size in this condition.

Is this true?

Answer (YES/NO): NO